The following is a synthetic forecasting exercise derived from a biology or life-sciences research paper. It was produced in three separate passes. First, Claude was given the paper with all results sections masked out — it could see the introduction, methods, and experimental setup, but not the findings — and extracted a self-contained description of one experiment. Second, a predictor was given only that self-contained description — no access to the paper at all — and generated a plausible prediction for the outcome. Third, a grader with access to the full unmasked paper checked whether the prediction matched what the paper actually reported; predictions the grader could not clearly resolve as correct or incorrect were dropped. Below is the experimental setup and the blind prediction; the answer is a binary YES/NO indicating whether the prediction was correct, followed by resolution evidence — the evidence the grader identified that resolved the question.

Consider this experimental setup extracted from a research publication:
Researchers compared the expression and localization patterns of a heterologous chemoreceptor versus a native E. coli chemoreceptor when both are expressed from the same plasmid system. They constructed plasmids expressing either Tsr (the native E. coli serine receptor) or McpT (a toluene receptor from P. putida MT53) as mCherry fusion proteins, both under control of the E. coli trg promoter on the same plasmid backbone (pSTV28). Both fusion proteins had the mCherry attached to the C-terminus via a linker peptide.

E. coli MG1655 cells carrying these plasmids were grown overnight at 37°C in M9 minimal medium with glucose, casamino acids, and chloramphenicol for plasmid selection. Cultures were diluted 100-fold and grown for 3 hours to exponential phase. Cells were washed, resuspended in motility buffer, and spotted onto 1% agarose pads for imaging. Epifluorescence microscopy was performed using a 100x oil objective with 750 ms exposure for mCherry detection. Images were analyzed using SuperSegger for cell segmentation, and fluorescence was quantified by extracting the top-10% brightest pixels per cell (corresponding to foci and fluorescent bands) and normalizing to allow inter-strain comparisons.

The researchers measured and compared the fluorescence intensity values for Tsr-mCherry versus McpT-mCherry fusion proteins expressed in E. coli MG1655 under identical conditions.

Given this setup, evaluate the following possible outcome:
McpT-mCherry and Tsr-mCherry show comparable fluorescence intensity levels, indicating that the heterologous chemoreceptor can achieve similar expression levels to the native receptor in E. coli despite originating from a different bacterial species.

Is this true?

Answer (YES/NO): NO